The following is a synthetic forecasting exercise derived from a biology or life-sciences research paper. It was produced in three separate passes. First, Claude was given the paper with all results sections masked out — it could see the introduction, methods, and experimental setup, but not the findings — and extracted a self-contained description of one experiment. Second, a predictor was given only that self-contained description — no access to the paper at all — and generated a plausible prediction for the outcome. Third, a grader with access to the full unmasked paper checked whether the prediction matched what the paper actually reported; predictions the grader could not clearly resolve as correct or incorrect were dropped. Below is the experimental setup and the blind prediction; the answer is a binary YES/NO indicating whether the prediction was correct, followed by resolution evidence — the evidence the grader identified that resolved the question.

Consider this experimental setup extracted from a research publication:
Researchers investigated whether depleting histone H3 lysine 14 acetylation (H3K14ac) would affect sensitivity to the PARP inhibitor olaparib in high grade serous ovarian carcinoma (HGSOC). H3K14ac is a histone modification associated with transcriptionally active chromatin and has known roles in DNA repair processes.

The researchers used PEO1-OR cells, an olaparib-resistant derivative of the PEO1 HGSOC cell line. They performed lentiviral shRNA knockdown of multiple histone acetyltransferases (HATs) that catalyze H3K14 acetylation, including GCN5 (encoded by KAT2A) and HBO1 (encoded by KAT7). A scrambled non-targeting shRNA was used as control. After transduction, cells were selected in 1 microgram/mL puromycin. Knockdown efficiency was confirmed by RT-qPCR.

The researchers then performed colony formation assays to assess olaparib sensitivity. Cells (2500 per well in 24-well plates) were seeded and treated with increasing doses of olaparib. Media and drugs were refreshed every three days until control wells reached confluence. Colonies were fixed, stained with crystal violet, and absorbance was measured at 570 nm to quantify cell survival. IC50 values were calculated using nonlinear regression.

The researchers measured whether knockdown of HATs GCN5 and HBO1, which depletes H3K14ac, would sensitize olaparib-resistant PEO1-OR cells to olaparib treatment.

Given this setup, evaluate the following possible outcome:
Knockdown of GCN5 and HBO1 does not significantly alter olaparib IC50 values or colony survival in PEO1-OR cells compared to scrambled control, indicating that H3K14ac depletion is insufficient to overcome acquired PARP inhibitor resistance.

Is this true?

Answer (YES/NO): NO